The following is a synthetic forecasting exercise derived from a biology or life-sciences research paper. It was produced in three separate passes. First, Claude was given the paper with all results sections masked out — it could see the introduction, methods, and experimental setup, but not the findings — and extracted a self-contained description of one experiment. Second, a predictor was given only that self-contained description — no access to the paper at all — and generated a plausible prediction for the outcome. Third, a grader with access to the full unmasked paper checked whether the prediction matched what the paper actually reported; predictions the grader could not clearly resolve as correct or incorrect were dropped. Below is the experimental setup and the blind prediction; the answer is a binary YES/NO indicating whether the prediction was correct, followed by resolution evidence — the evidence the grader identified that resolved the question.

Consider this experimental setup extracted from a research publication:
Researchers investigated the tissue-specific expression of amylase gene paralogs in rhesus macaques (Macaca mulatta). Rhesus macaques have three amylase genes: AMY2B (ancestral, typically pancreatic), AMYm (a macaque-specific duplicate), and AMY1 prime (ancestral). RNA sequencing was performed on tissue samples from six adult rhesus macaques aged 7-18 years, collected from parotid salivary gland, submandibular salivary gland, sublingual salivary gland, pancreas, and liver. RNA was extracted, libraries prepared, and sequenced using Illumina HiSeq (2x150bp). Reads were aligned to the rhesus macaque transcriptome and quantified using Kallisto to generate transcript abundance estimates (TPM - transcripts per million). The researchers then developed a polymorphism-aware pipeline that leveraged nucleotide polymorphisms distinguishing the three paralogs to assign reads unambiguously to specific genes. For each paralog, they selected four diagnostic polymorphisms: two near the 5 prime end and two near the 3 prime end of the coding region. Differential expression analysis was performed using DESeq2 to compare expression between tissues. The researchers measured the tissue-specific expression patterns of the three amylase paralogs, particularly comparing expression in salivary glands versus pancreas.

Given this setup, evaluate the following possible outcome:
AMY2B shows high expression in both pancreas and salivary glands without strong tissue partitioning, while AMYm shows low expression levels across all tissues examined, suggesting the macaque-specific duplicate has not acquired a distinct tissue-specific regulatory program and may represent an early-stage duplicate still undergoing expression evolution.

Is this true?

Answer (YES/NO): NO